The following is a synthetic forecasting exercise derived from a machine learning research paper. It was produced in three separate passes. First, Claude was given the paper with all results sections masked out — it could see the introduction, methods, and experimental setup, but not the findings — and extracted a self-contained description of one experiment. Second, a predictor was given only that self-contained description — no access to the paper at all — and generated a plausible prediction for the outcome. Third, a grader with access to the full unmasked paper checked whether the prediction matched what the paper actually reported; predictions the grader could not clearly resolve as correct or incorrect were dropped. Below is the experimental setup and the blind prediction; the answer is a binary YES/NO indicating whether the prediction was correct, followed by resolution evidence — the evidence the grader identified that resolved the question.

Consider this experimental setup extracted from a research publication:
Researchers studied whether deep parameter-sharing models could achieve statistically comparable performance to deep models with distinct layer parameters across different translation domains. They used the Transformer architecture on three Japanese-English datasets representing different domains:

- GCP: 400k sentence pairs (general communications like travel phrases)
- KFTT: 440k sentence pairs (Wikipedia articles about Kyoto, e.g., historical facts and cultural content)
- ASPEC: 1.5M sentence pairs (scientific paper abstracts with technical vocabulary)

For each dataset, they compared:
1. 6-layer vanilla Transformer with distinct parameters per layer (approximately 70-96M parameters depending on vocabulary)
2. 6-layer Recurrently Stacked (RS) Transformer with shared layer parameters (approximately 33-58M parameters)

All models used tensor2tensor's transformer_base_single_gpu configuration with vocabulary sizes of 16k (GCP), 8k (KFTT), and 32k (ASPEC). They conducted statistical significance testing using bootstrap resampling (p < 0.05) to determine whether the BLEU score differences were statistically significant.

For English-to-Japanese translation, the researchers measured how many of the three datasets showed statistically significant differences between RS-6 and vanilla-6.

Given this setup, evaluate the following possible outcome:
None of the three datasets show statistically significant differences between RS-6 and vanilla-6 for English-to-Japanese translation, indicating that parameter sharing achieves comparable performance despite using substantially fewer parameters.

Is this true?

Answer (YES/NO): NO